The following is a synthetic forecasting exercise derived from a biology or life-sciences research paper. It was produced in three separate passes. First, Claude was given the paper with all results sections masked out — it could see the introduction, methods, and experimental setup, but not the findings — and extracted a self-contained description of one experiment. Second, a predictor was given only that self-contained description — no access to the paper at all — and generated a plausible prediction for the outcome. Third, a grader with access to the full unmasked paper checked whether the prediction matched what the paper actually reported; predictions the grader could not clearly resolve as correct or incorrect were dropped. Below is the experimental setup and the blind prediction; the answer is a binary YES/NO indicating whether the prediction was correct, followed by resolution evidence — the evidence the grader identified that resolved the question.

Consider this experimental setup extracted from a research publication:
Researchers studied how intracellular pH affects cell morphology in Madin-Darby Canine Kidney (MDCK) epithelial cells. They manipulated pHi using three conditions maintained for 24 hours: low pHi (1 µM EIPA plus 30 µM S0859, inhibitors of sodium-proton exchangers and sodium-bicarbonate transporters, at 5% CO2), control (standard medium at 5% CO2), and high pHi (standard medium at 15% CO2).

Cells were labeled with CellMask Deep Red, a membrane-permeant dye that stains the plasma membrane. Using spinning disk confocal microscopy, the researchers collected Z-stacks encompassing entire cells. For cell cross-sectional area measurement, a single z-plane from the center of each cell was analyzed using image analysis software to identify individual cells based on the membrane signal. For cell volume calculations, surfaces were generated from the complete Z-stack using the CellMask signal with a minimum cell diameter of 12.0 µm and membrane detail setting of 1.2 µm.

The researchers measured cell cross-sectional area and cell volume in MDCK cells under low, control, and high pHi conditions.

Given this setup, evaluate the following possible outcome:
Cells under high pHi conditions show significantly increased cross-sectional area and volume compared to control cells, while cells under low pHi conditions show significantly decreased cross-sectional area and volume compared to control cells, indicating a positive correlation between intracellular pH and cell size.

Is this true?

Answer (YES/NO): NO